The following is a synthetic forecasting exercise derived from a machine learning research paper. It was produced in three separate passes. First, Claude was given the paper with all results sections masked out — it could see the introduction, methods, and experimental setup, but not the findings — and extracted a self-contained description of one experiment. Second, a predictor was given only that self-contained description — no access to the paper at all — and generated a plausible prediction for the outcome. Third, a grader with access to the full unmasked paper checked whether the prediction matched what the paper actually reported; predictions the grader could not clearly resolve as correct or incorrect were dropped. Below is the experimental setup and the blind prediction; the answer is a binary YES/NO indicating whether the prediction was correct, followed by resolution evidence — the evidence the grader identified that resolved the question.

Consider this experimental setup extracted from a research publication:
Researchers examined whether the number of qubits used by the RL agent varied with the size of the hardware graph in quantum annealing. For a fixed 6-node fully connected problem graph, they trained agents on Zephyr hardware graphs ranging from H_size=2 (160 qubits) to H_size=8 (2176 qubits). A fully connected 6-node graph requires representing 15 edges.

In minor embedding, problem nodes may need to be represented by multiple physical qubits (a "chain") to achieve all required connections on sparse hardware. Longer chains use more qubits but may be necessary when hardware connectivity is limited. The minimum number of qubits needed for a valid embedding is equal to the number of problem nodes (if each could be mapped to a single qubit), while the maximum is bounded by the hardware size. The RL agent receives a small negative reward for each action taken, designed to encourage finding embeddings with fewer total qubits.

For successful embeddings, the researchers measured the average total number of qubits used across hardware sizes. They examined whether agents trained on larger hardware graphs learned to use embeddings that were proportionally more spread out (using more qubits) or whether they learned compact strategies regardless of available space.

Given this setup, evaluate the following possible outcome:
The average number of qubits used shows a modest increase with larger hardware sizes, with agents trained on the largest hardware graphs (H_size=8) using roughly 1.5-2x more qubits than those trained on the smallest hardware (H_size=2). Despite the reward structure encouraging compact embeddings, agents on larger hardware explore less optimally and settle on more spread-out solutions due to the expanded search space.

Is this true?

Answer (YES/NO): NO